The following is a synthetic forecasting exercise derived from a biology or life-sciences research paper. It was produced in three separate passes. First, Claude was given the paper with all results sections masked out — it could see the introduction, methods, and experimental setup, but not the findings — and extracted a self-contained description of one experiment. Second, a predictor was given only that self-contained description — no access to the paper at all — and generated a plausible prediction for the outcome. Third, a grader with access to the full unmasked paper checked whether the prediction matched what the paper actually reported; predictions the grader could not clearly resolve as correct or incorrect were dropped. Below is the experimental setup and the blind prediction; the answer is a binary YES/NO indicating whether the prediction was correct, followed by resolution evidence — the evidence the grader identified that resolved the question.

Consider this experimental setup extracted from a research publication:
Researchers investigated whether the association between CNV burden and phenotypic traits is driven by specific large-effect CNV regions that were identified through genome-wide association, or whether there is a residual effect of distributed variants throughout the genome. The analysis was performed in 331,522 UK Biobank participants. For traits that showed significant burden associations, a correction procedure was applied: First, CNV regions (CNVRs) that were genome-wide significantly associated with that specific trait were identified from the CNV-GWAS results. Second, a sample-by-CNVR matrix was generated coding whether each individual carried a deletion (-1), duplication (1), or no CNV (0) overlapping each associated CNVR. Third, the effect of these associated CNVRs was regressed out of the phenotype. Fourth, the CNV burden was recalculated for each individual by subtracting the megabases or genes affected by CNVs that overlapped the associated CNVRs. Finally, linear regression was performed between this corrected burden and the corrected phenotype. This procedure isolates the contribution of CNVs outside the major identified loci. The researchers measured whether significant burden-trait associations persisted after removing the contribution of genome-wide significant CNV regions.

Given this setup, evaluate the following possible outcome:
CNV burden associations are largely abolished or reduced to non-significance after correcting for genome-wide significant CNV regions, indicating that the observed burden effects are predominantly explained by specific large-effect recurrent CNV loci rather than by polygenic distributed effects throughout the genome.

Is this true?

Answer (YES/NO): NO